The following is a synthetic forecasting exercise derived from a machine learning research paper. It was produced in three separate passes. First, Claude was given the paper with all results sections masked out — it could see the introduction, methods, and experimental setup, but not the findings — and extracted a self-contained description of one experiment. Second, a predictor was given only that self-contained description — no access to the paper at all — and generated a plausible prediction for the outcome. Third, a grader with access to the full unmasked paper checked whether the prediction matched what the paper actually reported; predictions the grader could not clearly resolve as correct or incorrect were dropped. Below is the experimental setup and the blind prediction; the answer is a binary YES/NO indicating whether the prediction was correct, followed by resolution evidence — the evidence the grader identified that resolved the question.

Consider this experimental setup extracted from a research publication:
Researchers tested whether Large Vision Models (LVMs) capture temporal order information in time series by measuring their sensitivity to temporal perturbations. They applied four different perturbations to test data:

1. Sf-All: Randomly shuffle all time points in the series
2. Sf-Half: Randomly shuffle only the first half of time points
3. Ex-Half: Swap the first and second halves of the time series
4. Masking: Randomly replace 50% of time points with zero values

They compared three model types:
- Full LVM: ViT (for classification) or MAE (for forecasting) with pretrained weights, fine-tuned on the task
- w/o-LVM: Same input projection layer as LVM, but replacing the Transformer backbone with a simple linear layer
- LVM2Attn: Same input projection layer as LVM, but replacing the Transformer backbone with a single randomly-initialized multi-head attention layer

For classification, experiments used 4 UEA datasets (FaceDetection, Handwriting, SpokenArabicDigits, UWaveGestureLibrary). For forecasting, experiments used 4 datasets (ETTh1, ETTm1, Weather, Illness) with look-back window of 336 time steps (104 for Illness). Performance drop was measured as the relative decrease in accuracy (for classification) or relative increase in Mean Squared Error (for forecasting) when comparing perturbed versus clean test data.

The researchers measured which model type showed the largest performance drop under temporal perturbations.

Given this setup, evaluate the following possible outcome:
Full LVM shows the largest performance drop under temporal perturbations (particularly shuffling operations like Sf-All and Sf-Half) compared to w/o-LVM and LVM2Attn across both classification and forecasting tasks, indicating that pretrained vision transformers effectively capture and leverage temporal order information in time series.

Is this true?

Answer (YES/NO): YES